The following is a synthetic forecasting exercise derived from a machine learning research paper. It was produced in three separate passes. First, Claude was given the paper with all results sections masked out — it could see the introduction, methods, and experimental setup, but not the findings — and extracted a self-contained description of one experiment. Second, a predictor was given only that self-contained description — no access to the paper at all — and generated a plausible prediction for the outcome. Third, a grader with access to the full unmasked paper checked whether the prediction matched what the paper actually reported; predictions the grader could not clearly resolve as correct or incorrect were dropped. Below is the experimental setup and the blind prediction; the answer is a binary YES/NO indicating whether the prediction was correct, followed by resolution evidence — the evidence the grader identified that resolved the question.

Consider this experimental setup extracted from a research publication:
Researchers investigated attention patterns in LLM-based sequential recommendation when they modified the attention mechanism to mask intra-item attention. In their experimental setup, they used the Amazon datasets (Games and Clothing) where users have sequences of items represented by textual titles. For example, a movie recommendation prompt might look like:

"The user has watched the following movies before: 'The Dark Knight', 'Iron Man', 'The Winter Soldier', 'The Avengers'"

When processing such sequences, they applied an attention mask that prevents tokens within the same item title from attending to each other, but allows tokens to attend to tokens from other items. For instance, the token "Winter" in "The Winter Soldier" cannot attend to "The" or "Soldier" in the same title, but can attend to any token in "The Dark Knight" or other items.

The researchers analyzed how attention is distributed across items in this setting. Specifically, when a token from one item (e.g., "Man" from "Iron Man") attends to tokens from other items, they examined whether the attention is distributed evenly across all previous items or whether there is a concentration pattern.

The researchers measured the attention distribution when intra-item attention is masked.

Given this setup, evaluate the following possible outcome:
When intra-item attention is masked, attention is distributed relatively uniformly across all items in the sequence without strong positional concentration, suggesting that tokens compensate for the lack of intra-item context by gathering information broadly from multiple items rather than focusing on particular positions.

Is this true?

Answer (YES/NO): NO